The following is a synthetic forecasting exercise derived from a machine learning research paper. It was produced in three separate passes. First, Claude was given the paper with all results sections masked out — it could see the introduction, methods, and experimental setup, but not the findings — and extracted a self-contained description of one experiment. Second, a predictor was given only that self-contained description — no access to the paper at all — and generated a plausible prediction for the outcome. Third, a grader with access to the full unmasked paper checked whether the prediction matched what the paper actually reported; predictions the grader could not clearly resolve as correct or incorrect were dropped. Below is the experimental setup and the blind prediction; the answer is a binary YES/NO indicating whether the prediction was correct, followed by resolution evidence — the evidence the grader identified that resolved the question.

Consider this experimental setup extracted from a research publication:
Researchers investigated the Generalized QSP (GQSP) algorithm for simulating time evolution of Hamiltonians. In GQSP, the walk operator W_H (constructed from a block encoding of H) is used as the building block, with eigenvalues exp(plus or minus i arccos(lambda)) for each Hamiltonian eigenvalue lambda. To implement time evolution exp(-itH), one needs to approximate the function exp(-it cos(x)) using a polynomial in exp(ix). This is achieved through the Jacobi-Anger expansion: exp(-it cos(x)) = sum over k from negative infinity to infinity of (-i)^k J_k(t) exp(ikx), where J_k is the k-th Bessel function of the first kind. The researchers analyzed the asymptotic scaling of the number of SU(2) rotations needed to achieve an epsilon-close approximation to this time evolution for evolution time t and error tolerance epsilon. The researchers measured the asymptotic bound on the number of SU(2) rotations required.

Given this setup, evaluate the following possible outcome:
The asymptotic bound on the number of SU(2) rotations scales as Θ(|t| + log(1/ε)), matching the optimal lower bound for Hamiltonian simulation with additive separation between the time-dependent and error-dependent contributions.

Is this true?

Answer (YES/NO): NO